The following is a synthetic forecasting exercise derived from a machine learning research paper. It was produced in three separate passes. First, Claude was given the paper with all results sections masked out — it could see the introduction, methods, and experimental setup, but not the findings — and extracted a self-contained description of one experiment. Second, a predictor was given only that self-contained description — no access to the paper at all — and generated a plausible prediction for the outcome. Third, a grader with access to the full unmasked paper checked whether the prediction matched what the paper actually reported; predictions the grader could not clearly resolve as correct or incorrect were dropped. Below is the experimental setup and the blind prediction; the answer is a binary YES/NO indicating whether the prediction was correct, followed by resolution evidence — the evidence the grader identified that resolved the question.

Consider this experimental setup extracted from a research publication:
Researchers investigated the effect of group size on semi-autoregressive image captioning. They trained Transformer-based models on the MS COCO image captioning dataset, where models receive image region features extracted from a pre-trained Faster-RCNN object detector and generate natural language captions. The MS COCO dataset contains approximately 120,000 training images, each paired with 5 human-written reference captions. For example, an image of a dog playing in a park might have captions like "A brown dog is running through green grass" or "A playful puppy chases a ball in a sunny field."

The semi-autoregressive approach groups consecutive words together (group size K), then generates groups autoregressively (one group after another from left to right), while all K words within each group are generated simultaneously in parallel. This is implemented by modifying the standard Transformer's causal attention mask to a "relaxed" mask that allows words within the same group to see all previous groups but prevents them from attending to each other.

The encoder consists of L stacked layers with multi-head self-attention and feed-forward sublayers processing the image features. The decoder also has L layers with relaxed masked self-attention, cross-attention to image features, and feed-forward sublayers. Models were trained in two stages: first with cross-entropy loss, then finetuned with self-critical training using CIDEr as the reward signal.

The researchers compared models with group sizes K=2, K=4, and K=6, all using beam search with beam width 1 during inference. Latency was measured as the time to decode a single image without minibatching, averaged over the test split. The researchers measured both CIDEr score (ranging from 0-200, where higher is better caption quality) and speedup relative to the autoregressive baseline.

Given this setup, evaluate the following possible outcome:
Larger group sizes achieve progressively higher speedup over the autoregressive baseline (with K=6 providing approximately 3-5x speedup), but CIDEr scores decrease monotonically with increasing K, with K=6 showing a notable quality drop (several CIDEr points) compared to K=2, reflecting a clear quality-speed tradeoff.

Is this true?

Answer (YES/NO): NO